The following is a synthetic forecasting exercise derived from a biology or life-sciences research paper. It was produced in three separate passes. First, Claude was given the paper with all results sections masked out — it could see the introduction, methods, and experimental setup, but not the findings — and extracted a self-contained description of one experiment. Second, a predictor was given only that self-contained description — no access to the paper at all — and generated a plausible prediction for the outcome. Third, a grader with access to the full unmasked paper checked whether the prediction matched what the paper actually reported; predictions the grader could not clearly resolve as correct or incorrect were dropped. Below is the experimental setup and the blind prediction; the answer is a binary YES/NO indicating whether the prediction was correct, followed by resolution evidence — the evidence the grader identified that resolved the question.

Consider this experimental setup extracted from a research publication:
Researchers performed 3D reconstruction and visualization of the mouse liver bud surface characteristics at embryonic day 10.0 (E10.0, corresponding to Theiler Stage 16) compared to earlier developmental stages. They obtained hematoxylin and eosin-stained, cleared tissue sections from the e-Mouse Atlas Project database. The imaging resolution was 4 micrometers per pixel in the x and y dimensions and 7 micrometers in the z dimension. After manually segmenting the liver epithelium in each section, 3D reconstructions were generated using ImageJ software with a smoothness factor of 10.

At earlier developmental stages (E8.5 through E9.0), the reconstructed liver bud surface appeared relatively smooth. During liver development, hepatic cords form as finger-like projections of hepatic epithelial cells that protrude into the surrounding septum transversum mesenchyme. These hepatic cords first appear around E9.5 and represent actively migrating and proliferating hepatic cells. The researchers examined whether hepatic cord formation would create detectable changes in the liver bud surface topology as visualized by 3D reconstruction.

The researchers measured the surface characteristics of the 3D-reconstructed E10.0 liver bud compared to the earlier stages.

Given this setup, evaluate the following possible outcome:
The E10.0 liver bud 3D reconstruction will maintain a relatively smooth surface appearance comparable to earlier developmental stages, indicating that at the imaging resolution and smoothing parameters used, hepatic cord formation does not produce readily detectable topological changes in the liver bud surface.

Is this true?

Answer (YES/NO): NO